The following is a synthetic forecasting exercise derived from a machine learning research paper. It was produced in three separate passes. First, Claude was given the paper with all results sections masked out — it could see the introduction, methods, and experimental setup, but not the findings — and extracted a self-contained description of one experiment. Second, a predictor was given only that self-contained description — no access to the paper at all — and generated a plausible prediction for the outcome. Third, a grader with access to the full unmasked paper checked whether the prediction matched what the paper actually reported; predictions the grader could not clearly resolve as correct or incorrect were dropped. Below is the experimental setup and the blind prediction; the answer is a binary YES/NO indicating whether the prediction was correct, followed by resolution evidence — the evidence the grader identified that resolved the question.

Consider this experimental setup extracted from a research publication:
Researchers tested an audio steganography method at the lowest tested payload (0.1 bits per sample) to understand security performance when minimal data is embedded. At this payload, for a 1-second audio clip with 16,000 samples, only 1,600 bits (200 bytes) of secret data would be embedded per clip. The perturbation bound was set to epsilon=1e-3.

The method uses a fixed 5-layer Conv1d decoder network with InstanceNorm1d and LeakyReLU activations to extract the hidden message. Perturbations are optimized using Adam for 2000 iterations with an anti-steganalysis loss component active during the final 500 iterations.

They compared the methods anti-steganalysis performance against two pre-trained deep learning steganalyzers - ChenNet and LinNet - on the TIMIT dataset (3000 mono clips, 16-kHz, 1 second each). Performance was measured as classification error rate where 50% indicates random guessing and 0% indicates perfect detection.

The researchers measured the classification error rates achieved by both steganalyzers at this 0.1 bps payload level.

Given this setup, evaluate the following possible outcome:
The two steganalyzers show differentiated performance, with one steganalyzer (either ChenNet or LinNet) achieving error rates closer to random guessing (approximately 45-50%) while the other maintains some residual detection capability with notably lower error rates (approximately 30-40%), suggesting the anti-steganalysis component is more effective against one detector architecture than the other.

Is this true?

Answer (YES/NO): NO